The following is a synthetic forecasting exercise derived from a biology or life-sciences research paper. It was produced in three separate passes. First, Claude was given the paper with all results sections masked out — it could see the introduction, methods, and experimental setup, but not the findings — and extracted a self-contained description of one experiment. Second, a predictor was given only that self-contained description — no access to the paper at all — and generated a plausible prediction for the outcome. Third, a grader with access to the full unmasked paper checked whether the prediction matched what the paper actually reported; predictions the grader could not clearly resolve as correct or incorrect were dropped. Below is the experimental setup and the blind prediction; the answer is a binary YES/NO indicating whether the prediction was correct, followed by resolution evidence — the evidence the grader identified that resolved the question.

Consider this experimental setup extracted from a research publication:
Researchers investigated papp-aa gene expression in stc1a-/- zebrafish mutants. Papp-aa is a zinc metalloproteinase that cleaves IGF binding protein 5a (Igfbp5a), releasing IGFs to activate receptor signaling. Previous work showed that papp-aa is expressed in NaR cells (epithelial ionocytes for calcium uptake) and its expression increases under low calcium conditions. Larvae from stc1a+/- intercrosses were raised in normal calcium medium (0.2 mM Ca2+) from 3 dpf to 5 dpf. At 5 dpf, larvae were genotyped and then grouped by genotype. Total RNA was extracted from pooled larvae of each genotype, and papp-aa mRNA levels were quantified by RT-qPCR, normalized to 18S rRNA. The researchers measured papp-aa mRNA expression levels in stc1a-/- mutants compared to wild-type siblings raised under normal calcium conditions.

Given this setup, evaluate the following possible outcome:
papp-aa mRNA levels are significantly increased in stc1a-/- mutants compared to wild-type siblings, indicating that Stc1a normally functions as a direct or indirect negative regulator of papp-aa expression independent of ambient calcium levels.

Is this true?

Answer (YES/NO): YES